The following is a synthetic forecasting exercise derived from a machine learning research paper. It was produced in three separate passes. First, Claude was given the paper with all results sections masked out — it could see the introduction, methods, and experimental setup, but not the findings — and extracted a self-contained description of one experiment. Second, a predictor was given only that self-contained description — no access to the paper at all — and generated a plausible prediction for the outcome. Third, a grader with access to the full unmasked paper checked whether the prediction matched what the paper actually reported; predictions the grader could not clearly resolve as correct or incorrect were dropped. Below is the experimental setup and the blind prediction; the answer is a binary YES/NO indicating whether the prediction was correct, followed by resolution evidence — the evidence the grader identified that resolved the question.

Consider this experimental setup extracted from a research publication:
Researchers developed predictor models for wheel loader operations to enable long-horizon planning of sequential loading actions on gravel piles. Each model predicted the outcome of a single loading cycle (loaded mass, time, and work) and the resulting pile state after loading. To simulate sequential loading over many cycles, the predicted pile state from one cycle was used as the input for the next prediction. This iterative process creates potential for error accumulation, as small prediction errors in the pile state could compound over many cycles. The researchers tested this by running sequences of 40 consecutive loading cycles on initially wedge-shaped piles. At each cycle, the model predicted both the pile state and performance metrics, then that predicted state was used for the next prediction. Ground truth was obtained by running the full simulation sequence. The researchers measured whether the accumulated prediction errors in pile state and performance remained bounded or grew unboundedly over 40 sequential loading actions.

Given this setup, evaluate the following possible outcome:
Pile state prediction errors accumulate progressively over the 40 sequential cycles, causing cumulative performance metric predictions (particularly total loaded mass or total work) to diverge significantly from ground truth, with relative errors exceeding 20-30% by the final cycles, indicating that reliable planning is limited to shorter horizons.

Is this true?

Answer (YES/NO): NO